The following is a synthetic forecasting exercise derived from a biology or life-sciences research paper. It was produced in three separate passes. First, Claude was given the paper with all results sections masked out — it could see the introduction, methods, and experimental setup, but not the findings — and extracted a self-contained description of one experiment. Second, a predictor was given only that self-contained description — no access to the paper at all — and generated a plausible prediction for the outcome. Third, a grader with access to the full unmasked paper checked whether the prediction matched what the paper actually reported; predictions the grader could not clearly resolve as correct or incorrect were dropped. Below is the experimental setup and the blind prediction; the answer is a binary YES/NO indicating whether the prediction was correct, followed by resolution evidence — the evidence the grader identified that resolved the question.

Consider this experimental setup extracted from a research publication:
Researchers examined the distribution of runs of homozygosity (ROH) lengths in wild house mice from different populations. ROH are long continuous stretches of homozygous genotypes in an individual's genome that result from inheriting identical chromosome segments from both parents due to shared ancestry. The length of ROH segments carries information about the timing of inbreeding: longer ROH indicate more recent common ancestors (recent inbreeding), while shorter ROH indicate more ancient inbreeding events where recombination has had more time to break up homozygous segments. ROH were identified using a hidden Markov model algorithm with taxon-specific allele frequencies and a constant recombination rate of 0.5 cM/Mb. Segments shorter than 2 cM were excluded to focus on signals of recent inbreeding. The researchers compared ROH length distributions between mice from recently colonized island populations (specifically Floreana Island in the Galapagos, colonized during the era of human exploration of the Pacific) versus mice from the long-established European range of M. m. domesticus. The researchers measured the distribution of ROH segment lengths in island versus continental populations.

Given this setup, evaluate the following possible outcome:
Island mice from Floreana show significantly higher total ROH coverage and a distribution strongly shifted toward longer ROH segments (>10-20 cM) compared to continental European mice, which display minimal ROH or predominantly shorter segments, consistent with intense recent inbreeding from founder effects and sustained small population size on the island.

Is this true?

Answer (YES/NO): NO